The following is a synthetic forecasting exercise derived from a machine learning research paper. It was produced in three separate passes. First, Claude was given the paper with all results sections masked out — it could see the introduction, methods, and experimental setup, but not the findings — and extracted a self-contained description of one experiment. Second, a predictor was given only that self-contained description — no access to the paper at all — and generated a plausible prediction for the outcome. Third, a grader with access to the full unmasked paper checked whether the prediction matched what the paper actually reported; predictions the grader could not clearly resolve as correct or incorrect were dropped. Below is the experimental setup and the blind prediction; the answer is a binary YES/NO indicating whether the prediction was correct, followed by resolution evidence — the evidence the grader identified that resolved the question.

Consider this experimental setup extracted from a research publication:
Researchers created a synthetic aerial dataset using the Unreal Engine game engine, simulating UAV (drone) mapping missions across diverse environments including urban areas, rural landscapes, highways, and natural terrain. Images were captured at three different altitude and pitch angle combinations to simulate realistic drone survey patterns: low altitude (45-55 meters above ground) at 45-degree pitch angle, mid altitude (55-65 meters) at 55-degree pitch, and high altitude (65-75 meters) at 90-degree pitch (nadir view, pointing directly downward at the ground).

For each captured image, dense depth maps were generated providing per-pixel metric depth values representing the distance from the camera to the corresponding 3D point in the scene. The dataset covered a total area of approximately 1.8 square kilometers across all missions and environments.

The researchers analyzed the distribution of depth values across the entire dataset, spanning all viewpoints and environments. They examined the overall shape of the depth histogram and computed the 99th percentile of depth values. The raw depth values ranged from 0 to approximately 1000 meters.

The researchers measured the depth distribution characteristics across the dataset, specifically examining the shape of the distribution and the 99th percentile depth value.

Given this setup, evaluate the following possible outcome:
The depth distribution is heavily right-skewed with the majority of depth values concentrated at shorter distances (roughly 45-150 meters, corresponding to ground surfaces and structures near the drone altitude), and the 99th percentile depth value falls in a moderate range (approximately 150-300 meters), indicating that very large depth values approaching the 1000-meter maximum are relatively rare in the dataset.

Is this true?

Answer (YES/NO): YES